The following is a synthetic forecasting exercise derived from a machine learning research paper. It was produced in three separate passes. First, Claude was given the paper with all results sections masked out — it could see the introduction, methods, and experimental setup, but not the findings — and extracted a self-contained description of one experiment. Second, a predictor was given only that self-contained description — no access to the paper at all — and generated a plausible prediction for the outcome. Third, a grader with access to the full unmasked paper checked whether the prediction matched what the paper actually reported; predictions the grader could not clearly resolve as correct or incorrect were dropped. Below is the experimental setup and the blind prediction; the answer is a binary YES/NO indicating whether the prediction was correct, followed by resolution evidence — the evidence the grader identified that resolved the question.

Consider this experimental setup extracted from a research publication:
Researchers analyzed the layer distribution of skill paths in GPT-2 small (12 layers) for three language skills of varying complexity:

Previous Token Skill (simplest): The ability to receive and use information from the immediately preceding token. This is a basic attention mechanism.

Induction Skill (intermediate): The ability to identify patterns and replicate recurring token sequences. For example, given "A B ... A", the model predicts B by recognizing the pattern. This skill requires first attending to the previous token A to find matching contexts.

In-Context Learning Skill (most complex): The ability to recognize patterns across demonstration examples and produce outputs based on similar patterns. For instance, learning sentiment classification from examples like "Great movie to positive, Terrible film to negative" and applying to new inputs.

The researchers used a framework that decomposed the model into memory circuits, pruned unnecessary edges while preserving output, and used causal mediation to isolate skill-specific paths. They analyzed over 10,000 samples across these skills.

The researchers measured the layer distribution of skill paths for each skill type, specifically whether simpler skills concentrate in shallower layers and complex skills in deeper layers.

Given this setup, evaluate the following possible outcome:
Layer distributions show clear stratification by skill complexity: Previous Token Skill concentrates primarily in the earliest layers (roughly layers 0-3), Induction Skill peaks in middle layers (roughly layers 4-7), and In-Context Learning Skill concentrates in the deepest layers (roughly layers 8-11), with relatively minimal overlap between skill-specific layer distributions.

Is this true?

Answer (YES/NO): NO